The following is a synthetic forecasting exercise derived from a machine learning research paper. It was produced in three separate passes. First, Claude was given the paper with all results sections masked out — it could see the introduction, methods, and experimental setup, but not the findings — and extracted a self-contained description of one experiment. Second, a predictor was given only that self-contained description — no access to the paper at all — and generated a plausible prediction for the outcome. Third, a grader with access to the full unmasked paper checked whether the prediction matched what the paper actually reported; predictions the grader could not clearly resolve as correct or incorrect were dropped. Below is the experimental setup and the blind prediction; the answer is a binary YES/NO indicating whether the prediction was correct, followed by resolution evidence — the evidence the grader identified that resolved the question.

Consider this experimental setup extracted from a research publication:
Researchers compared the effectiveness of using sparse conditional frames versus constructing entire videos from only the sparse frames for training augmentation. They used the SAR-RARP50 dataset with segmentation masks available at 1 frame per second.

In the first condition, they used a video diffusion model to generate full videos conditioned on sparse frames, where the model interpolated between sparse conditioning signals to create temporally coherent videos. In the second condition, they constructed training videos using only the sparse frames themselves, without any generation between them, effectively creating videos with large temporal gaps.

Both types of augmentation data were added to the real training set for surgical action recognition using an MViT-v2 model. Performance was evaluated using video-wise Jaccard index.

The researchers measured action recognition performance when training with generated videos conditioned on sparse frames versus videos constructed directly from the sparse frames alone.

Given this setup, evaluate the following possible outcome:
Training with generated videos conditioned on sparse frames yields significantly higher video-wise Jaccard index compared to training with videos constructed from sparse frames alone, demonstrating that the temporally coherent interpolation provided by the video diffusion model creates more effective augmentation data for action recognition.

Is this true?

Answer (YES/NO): YES